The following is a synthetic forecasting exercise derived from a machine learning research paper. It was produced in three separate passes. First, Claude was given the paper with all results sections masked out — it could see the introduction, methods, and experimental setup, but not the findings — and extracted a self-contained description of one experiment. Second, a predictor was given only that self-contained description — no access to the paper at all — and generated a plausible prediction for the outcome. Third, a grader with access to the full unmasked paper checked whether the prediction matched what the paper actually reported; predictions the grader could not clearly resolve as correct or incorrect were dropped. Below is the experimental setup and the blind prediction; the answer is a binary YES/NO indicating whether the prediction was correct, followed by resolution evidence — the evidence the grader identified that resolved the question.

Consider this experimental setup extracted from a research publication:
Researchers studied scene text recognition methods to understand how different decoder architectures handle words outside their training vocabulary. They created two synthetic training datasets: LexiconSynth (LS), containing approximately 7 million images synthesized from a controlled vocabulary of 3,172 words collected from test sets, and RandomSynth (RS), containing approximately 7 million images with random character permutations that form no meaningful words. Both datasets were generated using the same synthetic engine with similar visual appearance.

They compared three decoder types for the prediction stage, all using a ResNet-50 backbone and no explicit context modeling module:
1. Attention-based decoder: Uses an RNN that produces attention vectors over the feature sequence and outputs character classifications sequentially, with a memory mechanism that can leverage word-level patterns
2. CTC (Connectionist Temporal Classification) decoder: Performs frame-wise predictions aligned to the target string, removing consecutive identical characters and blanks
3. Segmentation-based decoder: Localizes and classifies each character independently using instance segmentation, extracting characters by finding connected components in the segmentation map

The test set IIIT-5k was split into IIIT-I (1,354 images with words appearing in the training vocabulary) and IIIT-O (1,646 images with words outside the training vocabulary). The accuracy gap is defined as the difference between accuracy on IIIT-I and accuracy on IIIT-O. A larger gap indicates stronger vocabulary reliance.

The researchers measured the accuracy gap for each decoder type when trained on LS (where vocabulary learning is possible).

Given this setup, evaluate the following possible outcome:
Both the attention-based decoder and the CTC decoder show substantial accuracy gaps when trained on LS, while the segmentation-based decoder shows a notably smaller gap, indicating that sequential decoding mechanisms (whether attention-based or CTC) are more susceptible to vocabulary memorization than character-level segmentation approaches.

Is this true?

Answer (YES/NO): NO